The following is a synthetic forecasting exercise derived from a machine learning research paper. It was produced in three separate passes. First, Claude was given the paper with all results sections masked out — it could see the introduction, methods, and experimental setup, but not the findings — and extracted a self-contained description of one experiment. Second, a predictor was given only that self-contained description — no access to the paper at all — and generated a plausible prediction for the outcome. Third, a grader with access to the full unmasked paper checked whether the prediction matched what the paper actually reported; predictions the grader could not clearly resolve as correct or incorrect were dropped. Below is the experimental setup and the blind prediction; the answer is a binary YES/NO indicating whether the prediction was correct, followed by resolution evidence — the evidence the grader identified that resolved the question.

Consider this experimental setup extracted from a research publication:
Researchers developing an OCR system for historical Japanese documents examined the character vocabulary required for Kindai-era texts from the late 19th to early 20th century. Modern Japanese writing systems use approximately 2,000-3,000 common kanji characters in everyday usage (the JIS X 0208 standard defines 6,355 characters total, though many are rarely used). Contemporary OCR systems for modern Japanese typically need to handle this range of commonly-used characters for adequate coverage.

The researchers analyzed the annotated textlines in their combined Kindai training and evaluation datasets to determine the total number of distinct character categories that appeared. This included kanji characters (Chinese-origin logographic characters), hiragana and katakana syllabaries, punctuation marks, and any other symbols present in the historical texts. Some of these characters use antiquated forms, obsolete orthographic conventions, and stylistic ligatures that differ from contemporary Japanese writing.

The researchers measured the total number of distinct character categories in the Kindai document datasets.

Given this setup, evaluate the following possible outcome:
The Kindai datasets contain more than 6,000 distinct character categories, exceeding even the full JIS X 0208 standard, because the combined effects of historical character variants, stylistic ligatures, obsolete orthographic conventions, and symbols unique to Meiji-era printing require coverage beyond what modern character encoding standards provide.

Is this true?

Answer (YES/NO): NO